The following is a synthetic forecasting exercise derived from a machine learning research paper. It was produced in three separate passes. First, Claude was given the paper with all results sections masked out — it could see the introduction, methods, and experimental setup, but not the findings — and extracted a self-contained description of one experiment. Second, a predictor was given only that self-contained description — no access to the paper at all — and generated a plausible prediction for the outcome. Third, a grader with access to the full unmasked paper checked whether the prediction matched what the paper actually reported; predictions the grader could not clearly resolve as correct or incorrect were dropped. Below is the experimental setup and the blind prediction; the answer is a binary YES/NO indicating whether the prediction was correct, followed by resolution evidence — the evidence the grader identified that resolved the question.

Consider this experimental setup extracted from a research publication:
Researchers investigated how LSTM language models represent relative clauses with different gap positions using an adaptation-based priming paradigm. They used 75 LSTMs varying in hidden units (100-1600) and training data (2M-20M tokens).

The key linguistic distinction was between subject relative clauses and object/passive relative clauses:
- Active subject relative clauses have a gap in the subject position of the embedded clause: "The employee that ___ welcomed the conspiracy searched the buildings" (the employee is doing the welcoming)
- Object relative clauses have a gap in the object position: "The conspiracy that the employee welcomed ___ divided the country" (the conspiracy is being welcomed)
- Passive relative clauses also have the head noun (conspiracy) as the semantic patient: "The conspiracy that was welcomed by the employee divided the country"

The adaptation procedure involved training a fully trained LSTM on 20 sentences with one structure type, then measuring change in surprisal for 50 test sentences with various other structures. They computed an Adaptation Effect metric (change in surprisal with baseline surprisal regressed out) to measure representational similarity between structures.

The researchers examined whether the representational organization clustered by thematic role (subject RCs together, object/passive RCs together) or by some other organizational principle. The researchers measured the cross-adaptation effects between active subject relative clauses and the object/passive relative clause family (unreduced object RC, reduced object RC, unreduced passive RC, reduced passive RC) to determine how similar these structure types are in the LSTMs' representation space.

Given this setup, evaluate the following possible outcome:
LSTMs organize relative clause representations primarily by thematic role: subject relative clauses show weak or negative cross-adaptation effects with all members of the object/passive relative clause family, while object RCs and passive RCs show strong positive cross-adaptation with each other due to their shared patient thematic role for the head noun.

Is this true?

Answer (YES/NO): NO